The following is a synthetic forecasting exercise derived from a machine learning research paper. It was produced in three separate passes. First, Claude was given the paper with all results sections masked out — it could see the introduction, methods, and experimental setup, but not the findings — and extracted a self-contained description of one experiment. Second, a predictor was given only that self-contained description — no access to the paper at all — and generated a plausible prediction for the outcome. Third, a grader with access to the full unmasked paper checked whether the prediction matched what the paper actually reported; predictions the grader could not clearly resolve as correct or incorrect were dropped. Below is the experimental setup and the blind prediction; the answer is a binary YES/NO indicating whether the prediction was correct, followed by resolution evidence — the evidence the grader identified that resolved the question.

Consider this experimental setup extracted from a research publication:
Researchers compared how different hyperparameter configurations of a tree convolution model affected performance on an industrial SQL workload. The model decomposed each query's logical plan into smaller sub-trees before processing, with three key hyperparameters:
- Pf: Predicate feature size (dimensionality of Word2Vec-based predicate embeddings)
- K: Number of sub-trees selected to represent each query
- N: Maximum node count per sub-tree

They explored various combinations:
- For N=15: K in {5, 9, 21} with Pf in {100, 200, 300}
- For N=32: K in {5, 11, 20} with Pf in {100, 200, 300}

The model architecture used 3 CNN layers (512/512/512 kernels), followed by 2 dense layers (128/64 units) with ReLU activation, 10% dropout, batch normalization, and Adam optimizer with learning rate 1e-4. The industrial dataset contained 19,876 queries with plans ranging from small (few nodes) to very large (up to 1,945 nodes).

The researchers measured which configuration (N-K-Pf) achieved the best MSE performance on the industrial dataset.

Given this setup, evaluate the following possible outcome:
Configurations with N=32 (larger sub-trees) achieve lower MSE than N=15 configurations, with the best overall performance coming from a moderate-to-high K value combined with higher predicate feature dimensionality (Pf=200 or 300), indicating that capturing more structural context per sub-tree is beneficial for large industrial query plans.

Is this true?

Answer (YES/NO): YES